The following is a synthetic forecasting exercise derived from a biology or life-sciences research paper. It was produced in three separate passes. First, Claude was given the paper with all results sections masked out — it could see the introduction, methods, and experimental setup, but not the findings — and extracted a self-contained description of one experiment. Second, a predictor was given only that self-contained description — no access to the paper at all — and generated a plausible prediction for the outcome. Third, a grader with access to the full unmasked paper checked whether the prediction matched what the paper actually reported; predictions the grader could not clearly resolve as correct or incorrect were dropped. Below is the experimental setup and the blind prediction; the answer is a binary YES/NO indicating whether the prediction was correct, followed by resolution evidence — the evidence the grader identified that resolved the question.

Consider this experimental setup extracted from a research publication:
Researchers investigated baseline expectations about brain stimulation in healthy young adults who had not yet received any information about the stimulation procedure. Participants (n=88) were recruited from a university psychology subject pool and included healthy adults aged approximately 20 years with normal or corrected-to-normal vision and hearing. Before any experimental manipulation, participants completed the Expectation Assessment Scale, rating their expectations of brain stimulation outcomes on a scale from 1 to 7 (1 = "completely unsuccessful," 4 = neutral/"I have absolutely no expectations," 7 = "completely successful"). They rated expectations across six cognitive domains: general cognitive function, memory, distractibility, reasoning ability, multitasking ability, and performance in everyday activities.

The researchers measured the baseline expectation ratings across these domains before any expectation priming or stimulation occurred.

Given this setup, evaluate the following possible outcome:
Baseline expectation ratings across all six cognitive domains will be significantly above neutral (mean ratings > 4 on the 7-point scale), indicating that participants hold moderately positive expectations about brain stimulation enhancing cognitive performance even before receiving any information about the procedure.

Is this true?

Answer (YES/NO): NO